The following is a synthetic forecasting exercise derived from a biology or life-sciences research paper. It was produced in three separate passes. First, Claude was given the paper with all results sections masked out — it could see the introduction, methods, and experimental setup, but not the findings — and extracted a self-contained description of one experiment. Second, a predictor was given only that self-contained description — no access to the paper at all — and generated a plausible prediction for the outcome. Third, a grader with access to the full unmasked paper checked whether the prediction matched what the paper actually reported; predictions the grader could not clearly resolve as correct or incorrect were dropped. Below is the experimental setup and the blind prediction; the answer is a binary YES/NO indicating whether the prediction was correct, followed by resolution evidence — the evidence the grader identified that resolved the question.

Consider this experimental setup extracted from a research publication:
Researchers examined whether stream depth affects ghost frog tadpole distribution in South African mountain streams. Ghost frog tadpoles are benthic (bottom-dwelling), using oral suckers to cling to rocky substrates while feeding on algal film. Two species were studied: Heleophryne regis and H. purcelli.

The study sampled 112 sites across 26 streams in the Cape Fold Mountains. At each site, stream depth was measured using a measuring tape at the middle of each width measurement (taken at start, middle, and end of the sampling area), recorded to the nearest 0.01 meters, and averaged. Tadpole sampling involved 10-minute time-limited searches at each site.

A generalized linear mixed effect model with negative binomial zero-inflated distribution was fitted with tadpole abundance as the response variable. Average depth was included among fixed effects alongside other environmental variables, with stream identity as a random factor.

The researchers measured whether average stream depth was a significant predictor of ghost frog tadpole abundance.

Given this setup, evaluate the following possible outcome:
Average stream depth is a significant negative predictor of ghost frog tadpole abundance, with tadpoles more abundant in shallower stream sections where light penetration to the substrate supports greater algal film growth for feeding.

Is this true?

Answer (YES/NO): NO